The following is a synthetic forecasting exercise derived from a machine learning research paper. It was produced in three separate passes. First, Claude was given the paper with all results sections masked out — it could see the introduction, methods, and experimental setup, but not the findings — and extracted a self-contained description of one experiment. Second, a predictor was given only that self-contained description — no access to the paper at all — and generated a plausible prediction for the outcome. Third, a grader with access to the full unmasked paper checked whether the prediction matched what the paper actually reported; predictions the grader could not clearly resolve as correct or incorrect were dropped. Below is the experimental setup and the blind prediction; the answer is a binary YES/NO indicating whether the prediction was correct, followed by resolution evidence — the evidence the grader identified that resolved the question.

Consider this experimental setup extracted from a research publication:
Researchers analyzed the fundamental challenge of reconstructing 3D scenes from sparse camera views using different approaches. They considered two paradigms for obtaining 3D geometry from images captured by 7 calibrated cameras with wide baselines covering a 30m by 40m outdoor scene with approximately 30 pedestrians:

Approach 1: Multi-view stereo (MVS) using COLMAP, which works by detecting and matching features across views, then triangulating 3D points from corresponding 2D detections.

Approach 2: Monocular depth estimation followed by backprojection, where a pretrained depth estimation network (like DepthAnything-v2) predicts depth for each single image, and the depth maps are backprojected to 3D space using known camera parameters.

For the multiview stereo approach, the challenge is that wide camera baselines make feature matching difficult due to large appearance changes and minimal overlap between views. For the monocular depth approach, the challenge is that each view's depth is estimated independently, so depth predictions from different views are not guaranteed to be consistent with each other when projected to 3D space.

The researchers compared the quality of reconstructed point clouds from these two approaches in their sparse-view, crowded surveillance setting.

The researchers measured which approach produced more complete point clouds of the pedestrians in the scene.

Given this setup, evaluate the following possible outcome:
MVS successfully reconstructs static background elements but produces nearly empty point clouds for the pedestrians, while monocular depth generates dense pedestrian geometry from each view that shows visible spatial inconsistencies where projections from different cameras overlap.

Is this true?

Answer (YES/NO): NO